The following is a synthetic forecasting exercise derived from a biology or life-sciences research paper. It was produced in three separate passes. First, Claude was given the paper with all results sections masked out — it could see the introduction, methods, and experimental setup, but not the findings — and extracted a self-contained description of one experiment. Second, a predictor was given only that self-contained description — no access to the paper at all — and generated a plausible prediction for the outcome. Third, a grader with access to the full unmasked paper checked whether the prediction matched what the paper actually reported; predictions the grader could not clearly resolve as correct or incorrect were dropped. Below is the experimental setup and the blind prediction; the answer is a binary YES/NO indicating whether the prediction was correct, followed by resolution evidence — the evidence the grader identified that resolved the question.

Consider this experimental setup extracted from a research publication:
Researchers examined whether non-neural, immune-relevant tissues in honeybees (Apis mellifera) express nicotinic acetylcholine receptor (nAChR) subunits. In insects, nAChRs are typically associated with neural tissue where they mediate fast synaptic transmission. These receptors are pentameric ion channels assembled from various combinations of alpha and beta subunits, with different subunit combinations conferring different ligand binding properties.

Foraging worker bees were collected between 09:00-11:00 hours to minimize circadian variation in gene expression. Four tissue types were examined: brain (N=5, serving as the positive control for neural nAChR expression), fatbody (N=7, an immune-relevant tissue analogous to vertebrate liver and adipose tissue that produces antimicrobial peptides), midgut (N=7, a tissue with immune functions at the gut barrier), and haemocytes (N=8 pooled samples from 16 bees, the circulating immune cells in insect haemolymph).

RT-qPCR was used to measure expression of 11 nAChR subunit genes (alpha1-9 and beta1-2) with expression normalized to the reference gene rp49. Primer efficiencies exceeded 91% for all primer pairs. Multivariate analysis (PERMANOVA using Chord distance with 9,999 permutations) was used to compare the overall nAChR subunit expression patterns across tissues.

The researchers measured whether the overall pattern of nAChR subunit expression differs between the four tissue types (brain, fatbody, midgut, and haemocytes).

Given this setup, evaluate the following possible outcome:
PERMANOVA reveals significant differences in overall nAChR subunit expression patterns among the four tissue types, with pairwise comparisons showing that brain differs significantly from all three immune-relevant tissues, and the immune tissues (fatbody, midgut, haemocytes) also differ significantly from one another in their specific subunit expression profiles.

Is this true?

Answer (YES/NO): YES